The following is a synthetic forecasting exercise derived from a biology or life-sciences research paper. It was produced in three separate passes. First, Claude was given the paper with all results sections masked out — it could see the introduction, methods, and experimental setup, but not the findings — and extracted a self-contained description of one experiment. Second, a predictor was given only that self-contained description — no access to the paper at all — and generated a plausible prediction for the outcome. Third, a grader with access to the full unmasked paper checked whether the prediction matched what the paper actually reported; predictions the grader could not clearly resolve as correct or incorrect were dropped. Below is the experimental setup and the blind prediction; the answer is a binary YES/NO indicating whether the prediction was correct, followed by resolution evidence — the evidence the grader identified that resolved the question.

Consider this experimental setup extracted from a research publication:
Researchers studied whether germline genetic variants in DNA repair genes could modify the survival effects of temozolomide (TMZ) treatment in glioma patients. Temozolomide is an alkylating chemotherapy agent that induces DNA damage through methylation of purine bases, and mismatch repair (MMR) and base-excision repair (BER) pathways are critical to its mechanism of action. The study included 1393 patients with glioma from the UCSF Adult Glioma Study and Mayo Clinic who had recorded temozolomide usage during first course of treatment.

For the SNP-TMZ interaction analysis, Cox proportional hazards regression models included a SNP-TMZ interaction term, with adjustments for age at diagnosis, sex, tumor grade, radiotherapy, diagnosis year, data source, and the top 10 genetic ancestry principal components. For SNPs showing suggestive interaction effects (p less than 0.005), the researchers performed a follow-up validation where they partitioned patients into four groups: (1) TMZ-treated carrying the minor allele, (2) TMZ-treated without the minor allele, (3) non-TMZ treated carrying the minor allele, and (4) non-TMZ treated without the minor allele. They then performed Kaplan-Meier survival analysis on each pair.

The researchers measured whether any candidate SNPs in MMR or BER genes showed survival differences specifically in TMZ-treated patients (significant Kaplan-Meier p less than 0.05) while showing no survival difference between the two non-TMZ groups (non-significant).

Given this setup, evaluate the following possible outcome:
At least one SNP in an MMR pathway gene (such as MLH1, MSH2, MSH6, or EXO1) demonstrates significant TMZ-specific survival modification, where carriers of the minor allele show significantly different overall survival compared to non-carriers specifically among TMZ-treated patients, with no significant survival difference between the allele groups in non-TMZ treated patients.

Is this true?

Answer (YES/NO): YES